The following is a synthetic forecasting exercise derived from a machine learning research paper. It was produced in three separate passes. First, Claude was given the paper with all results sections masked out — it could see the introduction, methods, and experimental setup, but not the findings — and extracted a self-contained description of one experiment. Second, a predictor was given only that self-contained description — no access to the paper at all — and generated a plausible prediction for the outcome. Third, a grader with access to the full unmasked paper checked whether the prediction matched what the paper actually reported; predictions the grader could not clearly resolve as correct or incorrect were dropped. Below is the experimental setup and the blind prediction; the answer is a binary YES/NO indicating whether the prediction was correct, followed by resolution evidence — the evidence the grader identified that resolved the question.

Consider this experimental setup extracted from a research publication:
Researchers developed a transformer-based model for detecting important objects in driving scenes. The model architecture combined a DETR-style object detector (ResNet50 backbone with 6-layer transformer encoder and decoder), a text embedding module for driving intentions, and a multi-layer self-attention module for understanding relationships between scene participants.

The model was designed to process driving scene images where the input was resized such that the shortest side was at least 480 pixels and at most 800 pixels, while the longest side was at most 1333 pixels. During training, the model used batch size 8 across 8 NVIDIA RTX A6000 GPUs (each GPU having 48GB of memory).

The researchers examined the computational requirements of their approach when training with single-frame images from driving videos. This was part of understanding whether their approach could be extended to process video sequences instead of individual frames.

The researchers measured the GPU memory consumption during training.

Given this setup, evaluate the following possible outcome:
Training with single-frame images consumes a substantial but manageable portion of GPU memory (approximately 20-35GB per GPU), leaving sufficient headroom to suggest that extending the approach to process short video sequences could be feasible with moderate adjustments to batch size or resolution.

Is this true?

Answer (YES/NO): NO